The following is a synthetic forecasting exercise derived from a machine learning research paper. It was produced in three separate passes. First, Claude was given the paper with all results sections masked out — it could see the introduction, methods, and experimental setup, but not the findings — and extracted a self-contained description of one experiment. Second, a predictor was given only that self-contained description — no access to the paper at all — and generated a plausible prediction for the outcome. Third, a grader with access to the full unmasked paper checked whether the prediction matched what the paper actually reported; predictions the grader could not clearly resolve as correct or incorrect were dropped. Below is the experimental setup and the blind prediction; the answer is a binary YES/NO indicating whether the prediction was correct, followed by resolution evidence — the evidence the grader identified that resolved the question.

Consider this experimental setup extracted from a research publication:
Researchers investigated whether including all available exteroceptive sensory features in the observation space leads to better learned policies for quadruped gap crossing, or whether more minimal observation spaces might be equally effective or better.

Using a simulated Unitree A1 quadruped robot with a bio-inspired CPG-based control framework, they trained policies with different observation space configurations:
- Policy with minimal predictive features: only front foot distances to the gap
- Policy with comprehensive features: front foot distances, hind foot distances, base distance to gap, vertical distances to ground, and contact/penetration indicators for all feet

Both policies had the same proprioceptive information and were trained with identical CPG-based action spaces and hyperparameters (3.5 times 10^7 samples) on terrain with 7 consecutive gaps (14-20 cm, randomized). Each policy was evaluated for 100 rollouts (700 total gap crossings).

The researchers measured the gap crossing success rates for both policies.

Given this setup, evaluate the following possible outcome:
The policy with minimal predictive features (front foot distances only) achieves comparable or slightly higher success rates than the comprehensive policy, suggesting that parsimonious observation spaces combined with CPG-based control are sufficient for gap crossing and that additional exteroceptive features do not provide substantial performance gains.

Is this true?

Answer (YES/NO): YES